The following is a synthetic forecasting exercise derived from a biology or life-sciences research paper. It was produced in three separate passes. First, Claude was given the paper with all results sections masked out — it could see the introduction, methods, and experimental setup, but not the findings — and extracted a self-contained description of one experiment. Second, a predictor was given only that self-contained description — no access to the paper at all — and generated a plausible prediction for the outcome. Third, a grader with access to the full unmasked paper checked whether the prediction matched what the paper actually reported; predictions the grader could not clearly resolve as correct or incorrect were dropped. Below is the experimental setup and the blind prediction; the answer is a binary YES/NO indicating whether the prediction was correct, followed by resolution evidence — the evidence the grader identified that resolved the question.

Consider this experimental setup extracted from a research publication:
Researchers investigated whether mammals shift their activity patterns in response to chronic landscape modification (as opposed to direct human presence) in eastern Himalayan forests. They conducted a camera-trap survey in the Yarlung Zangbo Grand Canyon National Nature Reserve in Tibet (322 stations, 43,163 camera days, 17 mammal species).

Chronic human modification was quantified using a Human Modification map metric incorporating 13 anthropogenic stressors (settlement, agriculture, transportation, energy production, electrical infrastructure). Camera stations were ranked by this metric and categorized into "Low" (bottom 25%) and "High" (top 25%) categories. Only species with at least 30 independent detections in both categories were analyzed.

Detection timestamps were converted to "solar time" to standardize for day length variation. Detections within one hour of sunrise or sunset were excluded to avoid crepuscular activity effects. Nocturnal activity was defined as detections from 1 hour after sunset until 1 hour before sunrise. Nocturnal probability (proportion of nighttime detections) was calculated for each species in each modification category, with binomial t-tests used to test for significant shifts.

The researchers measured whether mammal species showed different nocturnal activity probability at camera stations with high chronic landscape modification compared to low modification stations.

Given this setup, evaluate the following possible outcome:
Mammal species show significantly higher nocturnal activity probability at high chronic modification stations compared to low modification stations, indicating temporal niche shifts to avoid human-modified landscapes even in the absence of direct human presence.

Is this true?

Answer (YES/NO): NO